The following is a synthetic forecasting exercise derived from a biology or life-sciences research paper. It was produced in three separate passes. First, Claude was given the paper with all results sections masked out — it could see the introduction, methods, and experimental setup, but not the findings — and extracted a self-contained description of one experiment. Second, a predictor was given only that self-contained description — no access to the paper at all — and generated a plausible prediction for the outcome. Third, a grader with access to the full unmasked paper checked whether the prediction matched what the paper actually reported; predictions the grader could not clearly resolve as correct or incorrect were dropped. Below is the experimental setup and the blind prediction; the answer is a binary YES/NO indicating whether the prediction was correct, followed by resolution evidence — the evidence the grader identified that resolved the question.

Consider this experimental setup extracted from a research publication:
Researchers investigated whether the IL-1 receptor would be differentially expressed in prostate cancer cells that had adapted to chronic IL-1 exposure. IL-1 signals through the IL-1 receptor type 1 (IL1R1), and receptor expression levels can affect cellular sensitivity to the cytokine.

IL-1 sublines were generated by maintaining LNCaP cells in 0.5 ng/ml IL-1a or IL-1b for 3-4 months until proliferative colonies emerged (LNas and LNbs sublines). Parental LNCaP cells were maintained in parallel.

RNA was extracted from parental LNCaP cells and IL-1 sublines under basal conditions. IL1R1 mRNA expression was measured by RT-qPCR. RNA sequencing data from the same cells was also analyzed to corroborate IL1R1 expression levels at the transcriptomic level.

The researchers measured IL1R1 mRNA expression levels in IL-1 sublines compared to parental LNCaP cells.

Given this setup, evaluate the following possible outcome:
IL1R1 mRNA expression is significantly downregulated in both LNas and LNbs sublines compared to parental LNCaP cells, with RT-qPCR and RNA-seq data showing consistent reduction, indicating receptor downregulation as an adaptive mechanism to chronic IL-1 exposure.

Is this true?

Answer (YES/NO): NO